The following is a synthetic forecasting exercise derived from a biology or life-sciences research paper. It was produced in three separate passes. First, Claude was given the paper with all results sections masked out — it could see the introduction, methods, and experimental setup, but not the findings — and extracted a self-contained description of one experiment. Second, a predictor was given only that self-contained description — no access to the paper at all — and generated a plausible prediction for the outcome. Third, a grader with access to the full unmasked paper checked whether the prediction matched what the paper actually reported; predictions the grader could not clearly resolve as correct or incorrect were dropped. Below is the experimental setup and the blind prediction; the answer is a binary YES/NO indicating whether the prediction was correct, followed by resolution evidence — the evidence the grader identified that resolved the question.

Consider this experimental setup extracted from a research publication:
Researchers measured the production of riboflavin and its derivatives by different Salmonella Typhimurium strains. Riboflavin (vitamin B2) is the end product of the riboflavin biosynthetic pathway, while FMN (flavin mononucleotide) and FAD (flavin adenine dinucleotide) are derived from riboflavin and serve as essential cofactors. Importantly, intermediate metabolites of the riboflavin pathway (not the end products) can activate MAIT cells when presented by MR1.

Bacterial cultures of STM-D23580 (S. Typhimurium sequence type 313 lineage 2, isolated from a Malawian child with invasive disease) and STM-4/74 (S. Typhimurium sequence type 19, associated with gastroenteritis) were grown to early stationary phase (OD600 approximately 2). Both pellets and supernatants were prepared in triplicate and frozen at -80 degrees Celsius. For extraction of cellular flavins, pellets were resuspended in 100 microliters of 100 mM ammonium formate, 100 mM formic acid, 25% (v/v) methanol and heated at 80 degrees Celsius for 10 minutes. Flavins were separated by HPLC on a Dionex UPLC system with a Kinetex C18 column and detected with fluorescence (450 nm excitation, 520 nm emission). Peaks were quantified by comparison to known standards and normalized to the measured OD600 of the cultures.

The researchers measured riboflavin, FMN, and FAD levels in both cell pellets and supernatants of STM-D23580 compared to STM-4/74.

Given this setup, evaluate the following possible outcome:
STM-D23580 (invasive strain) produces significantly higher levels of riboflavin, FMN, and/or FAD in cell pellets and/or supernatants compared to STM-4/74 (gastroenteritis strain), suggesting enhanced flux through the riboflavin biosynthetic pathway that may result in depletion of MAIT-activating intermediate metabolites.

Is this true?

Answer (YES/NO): NO